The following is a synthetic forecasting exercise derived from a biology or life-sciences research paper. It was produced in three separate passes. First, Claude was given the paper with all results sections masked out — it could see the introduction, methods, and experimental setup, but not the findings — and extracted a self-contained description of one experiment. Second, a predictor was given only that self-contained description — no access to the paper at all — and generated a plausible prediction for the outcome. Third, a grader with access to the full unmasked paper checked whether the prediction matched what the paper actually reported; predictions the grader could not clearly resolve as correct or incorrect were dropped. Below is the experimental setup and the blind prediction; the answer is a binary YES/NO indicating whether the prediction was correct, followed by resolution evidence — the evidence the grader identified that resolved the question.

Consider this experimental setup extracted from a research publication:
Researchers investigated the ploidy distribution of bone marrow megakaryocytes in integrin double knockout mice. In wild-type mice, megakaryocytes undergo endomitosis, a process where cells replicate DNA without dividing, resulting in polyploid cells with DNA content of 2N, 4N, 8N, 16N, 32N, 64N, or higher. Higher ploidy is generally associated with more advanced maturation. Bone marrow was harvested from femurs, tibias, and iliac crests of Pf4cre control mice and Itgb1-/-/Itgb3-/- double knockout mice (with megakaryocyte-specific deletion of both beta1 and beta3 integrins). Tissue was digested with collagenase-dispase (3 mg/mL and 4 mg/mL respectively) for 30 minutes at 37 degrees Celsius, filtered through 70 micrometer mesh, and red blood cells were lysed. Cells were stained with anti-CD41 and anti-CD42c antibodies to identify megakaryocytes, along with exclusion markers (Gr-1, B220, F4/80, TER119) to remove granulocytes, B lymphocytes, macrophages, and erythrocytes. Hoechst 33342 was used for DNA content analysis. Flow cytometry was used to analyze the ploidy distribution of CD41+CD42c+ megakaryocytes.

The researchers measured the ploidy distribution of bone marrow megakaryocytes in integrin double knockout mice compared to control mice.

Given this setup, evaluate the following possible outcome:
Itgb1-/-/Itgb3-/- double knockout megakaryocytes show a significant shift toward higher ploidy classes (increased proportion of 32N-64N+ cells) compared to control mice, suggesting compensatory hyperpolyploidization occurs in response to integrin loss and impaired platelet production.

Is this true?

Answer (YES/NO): NO